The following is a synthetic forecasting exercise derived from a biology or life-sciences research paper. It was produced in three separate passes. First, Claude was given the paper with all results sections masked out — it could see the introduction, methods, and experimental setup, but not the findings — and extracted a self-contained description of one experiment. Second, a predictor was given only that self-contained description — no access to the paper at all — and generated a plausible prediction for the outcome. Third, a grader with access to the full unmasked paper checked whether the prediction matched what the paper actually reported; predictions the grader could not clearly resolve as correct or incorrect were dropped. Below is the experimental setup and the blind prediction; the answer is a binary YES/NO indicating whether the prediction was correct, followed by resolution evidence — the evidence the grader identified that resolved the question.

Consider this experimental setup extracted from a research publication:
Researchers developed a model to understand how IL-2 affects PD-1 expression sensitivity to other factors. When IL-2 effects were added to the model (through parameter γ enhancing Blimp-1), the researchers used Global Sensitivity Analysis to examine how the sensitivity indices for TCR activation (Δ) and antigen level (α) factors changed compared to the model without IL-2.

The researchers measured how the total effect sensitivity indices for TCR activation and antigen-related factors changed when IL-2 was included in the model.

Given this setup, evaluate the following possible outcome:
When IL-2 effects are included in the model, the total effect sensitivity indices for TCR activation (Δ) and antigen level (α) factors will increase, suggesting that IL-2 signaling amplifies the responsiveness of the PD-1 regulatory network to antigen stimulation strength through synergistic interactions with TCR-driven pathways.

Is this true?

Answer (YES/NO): YES